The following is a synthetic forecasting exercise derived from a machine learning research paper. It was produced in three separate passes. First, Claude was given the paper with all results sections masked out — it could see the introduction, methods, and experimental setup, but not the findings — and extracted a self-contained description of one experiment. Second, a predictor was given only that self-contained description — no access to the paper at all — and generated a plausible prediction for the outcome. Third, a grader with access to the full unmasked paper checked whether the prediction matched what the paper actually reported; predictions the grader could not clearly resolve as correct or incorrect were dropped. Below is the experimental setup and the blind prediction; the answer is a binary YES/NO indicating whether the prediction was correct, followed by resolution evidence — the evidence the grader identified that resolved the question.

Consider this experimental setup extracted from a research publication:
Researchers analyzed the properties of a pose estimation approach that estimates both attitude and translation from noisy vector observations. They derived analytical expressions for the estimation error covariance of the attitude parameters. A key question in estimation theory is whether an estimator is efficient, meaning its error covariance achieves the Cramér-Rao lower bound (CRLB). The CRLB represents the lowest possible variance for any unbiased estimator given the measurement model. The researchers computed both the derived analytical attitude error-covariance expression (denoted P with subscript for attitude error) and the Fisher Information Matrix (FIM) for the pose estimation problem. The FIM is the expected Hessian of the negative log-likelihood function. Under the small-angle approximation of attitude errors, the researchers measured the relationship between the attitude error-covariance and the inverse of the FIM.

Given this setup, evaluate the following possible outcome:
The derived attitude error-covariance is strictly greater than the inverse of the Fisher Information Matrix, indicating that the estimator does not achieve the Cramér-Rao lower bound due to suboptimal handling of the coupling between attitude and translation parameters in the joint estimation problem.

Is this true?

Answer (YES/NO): NO